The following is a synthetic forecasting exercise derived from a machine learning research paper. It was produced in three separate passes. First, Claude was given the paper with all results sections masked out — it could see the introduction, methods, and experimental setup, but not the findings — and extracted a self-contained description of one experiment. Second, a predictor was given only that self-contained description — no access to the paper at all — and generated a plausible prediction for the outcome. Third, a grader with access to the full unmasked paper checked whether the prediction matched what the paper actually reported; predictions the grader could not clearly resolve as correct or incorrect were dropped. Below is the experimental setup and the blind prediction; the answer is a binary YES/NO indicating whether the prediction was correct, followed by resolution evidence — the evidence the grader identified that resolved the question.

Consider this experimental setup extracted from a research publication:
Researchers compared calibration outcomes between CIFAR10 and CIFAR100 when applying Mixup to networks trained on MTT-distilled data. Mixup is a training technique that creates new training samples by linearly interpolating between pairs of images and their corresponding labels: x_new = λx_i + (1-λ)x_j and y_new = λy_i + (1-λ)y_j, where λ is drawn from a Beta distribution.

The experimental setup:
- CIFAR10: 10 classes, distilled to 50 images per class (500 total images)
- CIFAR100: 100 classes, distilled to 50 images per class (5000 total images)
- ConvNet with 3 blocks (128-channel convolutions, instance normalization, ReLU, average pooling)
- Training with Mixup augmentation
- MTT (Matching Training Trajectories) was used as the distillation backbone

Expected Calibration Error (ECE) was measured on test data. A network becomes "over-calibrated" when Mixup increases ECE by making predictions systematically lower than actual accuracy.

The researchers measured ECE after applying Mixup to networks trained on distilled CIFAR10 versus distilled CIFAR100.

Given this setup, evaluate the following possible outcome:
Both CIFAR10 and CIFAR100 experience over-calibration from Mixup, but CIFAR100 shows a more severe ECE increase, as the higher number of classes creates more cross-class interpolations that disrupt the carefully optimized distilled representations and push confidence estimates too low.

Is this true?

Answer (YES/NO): NO